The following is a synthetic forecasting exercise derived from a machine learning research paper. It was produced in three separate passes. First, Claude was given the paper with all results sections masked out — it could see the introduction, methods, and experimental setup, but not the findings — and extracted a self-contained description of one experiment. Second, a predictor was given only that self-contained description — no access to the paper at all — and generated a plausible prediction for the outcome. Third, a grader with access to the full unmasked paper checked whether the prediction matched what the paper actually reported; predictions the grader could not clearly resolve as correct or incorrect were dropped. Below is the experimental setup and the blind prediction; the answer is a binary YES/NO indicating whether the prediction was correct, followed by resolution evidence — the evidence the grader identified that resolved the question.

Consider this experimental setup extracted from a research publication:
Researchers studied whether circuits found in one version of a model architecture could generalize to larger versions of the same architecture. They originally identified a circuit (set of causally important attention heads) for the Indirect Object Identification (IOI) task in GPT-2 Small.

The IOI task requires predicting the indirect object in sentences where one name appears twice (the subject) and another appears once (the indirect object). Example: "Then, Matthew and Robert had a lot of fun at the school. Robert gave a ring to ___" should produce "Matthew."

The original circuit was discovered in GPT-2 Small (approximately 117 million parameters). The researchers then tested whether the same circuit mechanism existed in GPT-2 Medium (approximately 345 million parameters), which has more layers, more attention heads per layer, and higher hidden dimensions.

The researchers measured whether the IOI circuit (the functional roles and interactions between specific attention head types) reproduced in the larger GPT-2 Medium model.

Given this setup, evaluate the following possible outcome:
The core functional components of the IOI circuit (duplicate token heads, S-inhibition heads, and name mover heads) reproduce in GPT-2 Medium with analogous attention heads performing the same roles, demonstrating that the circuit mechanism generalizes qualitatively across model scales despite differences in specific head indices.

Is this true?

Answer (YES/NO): YES